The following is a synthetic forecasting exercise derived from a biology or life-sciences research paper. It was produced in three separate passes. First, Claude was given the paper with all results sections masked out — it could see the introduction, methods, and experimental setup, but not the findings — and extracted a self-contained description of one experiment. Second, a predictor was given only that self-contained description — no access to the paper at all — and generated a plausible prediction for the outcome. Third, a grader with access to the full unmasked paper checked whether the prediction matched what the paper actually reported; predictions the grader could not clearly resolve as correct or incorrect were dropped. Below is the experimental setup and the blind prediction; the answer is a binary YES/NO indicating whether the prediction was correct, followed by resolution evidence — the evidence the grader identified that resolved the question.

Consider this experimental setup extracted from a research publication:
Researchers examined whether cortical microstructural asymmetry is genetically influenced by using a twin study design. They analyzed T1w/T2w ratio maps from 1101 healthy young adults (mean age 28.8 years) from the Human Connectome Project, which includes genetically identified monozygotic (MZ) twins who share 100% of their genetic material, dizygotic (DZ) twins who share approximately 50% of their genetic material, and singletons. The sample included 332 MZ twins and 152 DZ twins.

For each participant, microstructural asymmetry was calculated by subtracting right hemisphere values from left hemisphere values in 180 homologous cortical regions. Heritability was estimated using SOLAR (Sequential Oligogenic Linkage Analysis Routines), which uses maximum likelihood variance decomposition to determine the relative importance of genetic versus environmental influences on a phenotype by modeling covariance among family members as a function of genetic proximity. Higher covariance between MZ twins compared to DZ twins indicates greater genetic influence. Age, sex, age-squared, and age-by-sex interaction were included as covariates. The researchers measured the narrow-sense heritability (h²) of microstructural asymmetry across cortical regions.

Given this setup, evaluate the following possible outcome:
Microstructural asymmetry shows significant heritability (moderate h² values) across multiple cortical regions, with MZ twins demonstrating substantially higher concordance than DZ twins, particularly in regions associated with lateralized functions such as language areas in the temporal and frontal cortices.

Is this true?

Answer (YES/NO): NO